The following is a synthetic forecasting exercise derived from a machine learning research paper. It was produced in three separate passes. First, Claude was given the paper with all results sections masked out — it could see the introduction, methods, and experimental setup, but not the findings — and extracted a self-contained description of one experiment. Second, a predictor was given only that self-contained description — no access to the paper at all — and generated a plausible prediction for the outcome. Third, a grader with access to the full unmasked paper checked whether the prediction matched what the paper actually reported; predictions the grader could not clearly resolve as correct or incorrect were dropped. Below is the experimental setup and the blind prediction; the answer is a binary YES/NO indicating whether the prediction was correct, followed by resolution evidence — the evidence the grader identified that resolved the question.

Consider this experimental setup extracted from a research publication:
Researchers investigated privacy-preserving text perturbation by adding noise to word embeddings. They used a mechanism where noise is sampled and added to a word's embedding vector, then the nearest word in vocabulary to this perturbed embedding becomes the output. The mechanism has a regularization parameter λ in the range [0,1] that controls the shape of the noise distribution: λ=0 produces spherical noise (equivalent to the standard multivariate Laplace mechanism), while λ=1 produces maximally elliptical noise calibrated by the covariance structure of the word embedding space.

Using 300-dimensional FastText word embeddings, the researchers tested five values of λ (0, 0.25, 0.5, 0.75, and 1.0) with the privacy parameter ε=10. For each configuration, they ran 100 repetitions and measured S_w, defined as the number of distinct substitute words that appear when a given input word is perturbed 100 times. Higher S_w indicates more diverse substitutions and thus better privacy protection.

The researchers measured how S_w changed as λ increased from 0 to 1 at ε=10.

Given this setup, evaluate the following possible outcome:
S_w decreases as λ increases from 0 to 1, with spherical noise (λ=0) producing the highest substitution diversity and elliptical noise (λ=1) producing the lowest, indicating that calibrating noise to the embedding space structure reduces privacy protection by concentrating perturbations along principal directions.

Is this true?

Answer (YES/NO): NO